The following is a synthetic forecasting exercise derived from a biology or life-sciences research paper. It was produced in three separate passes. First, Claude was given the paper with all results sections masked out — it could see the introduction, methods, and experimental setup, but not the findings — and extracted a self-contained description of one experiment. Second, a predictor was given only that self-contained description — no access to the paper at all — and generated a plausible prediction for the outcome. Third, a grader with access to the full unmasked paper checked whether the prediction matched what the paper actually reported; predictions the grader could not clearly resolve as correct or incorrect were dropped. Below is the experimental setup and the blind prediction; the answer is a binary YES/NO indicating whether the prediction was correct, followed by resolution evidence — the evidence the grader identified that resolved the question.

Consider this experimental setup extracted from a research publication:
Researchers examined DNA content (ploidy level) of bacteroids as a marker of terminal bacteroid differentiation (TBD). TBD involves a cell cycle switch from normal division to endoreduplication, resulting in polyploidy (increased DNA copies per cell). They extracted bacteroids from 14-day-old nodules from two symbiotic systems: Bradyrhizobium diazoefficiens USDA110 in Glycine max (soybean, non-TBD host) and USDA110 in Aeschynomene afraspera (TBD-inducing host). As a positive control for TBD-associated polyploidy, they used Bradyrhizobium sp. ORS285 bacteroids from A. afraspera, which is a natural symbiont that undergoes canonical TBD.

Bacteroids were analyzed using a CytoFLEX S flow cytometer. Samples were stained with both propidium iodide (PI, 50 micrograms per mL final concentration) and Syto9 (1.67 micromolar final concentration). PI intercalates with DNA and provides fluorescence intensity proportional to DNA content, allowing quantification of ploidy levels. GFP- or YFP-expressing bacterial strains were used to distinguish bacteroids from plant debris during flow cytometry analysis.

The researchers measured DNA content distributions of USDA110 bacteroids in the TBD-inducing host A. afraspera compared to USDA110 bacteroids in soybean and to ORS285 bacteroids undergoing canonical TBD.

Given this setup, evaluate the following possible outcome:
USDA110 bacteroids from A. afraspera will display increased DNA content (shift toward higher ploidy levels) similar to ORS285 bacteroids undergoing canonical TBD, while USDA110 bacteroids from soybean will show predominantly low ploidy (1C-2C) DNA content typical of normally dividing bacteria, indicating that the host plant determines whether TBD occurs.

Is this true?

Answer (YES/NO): NO